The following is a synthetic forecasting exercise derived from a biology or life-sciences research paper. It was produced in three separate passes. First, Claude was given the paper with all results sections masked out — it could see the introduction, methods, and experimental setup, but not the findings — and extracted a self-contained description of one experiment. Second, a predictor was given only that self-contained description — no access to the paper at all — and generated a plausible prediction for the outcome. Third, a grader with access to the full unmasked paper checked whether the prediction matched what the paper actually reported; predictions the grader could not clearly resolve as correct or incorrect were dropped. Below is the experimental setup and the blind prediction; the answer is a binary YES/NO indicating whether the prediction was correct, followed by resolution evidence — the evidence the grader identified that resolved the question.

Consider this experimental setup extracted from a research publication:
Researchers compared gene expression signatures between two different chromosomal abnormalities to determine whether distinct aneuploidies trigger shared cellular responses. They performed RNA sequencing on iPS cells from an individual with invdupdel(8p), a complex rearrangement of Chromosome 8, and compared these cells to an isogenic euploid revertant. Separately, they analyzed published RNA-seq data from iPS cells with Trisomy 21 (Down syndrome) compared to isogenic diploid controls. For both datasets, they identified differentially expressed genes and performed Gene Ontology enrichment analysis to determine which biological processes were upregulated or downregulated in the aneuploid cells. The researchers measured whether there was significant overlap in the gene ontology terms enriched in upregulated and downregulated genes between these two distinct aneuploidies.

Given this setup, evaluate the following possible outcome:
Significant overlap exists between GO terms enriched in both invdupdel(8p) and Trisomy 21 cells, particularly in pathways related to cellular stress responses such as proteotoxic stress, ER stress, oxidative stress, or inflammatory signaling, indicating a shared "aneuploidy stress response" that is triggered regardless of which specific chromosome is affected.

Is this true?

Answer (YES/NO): YES